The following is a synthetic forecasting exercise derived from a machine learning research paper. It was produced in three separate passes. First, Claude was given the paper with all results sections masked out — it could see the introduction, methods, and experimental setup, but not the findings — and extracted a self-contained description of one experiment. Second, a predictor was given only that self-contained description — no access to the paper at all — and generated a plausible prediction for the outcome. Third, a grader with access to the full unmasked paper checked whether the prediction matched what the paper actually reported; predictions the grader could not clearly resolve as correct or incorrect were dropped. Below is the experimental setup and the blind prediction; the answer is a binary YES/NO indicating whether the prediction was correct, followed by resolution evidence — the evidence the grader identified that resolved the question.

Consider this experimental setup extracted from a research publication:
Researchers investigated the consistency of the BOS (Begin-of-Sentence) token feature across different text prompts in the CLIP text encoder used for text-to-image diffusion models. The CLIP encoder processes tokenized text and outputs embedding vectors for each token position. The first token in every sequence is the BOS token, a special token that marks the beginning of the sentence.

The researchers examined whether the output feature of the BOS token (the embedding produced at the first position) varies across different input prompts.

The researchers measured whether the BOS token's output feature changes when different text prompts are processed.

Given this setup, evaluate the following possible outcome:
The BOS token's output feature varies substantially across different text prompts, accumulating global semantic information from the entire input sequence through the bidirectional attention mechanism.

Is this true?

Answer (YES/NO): NO